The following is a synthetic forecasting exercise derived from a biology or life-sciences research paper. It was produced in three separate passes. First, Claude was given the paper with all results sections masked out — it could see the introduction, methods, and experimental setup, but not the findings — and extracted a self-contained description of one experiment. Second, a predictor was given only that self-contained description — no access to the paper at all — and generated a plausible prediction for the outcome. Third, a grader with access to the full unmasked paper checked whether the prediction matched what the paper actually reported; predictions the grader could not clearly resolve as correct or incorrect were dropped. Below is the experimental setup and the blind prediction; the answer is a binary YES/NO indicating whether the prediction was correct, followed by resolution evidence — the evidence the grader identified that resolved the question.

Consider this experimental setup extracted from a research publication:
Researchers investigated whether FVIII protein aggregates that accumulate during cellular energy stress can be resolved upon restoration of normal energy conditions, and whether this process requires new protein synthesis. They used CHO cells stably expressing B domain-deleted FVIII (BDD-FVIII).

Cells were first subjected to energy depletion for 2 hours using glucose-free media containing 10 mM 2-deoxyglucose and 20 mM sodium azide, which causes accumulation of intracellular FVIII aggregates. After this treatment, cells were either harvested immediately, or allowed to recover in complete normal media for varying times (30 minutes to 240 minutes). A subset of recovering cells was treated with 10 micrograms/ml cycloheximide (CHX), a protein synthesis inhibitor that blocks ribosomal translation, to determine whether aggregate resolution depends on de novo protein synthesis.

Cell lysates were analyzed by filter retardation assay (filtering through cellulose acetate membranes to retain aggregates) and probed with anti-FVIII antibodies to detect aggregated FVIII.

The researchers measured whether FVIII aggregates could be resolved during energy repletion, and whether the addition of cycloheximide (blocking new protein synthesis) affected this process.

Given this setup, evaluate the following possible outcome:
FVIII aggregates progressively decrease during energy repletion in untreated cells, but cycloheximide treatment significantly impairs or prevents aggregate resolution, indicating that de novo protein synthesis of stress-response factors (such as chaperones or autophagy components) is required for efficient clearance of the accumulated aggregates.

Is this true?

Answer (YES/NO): NO